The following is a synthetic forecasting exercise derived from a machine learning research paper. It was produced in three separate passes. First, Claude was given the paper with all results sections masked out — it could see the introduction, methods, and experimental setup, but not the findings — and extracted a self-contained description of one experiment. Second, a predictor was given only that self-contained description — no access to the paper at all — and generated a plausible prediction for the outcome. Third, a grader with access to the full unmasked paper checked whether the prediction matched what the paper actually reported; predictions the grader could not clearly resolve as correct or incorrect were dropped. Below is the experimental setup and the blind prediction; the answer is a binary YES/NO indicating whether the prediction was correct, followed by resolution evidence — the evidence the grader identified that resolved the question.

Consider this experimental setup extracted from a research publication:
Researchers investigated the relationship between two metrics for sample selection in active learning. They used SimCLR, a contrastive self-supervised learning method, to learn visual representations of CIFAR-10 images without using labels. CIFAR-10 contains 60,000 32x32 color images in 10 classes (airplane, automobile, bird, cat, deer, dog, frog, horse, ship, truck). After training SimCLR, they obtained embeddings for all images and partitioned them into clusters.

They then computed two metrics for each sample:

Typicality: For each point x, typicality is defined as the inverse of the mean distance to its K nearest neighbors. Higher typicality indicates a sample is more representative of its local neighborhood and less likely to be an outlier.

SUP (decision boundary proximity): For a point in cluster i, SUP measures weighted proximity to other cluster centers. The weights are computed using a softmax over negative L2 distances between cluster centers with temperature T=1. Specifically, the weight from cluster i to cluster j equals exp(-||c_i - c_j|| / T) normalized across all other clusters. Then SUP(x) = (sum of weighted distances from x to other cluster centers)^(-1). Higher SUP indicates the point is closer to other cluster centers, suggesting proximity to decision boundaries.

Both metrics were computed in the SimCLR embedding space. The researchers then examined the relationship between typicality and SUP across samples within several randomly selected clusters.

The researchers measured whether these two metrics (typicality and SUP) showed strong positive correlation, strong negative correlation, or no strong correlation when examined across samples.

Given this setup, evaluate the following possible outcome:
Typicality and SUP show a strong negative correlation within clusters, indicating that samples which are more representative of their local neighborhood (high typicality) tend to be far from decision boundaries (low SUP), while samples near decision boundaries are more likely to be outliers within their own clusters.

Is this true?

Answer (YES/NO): NO